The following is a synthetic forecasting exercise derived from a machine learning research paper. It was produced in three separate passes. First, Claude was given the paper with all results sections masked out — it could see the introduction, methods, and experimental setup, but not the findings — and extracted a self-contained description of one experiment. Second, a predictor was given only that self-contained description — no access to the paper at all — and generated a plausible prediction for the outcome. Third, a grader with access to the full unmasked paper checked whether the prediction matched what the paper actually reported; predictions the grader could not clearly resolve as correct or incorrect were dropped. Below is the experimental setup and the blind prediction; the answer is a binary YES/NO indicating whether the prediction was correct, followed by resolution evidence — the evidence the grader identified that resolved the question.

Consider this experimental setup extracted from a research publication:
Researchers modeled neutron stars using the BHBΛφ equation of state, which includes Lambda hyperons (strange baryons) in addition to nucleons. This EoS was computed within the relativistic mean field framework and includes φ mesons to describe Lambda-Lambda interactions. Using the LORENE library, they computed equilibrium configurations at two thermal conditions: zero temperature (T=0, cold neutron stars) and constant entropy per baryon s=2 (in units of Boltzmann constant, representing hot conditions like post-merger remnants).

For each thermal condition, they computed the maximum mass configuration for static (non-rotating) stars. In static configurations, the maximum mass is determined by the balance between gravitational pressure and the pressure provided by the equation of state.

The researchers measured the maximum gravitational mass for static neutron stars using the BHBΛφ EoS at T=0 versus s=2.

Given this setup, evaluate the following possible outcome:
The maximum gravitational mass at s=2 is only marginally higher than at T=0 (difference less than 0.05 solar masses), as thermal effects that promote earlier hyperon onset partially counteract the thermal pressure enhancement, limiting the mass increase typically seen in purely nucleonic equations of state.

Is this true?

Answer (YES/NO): YES